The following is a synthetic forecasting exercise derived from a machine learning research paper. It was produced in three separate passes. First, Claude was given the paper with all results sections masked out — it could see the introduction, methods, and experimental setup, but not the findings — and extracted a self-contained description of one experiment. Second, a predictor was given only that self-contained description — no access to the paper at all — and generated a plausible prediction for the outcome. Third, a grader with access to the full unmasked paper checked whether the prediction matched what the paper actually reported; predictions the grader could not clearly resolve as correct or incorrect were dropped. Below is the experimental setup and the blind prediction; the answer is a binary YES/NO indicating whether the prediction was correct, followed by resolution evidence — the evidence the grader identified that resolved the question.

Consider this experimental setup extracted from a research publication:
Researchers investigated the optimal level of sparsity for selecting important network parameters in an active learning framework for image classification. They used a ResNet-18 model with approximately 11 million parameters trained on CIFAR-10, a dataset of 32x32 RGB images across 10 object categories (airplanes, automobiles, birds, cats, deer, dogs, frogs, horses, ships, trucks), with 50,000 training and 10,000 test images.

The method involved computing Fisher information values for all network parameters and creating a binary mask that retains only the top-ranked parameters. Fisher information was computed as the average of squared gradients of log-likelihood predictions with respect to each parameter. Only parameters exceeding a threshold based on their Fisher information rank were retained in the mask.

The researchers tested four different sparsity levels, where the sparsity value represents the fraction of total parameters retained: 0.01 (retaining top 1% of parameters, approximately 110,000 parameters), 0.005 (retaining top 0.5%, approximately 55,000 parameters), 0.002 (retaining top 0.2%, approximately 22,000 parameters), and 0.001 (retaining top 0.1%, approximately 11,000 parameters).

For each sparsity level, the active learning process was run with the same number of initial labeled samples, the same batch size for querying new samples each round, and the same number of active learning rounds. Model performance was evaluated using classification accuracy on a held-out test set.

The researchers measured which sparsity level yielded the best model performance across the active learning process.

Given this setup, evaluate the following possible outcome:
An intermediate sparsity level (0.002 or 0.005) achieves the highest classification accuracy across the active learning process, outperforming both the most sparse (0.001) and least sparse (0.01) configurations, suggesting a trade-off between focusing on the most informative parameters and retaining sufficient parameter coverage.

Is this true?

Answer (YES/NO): YES